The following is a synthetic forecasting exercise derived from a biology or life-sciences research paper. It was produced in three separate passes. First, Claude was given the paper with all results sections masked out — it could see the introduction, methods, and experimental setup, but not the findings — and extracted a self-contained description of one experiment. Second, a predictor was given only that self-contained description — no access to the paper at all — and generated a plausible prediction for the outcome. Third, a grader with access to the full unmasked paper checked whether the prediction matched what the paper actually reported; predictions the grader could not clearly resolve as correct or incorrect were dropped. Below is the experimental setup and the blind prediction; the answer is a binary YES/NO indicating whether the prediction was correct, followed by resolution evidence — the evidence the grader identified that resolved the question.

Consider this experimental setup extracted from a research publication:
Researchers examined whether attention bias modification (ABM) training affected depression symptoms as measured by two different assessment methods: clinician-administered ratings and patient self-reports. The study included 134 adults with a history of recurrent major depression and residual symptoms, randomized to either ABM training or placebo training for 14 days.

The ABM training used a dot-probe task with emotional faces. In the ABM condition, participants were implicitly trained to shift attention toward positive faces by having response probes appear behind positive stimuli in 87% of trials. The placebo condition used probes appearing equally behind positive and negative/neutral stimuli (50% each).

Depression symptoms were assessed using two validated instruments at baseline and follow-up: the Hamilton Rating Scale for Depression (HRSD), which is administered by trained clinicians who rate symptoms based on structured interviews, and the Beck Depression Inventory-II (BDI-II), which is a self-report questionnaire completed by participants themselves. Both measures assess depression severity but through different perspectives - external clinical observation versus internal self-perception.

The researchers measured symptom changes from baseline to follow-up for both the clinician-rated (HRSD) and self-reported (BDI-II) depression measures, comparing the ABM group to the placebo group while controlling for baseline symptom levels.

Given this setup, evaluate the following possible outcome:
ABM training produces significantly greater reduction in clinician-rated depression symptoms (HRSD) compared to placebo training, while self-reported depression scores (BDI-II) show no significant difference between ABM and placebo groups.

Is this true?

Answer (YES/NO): YES